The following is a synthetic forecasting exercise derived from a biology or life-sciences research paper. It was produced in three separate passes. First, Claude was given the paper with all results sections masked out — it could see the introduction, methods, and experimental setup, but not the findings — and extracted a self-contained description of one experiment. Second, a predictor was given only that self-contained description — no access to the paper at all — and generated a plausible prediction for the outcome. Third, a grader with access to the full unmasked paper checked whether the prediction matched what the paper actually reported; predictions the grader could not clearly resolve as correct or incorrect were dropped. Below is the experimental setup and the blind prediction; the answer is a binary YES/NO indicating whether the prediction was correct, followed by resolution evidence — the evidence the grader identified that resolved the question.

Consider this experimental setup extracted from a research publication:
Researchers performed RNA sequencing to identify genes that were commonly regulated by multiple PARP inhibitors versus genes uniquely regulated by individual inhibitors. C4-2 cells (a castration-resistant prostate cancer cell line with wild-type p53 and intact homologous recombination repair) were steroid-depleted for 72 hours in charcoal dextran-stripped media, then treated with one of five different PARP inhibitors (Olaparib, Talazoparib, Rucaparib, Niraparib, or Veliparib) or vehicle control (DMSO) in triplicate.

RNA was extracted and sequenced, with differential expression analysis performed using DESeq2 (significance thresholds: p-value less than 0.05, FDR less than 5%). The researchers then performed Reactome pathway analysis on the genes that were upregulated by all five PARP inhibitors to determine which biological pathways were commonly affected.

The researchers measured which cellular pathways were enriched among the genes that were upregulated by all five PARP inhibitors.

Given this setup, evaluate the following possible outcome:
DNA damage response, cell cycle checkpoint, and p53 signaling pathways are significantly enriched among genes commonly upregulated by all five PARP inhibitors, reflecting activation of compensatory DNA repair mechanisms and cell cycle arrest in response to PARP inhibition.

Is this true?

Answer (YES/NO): YES